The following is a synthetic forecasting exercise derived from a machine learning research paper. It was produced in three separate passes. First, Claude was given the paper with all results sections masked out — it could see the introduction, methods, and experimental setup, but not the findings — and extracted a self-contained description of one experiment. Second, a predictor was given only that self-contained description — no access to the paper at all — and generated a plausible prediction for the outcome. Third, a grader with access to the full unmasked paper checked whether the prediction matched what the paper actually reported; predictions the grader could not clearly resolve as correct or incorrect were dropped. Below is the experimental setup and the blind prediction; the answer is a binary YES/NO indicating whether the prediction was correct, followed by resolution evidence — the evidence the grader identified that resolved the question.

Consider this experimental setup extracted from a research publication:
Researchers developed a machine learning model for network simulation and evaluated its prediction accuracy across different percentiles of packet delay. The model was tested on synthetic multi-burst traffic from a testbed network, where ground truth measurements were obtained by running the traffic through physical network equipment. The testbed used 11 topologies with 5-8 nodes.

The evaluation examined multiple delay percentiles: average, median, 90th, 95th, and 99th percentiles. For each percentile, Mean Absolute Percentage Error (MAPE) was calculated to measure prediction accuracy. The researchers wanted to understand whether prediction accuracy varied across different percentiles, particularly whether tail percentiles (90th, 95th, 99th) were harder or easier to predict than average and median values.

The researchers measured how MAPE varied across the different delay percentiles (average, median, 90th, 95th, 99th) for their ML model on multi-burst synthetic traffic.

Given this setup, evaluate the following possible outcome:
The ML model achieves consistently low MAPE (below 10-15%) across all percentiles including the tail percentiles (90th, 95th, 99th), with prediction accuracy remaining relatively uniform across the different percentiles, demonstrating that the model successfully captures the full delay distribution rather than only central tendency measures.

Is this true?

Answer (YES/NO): YES